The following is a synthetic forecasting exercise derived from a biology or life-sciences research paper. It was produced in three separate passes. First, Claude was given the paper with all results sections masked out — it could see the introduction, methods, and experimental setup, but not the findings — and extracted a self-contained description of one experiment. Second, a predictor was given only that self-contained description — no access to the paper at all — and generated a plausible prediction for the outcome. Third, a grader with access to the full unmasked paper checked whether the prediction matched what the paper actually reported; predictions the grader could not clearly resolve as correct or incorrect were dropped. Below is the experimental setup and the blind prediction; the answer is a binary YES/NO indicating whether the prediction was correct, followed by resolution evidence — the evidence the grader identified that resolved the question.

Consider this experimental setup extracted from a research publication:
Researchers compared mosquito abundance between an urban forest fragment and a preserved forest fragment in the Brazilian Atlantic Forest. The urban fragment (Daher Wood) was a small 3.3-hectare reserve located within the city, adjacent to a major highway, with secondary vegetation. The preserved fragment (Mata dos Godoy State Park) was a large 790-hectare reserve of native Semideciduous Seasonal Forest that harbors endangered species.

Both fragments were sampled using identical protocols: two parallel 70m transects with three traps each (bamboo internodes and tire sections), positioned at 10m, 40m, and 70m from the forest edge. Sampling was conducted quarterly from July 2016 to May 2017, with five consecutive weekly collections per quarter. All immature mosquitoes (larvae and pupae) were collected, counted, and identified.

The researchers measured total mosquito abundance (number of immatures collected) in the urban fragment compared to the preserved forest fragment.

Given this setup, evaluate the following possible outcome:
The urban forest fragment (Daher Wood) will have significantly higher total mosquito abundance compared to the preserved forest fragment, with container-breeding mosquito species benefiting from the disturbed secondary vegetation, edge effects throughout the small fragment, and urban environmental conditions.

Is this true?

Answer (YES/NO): NO